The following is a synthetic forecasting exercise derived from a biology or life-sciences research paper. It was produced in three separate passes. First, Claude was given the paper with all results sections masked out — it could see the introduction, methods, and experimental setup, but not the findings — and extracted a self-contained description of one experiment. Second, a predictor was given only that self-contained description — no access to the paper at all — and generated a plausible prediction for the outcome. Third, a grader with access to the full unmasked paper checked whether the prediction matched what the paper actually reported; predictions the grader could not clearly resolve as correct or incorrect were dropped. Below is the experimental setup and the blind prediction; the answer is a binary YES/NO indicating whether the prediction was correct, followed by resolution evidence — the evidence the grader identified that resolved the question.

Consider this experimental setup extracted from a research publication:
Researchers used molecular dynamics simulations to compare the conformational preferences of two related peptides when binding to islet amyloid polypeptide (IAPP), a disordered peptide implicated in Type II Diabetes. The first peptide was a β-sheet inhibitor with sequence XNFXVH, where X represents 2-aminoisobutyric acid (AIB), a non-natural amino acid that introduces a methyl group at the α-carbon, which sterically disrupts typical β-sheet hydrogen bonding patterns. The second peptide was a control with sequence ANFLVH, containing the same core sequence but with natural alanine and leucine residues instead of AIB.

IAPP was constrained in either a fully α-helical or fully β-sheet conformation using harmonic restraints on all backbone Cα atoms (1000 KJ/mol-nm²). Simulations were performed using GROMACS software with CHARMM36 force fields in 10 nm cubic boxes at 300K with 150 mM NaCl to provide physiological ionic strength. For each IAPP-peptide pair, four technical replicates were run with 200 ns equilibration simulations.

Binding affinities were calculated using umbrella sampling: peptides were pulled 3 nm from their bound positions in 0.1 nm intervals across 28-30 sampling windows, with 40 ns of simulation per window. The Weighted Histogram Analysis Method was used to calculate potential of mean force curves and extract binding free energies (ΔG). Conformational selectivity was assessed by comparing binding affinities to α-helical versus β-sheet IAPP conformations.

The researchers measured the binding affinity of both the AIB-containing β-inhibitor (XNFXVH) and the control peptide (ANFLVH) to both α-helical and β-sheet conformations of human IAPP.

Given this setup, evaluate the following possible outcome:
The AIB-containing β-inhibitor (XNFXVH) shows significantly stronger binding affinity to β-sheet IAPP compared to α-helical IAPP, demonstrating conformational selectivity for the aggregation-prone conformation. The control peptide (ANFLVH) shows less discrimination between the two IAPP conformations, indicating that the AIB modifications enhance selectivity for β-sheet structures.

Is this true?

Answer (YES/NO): NO